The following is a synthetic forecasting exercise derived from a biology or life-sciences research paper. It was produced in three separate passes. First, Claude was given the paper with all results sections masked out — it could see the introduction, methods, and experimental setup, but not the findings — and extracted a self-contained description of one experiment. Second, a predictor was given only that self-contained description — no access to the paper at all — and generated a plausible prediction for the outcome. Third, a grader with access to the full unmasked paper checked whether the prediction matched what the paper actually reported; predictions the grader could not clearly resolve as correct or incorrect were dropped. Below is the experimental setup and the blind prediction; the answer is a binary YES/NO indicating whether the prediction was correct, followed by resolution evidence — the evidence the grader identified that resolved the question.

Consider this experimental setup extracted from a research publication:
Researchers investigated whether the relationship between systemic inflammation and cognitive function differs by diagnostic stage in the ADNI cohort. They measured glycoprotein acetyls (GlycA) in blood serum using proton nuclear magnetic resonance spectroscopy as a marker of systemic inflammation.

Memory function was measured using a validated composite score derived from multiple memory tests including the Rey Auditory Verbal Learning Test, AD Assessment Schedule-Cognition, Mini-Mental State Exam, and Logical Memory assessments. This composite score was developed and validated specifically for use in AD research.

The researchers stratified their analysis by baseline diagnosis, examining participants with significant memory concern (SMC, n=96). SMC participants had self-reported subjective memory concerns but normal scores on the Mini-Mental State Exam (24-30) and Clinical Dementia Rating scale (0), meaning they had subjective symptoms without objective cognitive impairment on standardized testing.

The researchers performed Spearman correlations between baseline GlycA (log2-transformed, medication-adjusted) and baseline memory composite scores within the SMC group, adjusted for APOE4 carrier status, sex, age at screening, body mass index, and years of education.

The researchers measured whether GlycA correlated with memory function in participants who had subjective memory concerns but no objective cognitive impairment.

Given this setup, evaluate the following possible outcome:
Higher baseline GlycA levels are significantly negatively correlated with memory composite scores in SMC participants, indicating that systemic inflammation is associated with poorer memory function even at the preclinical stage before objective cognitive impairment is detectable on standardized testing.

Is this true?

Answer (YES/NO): NO